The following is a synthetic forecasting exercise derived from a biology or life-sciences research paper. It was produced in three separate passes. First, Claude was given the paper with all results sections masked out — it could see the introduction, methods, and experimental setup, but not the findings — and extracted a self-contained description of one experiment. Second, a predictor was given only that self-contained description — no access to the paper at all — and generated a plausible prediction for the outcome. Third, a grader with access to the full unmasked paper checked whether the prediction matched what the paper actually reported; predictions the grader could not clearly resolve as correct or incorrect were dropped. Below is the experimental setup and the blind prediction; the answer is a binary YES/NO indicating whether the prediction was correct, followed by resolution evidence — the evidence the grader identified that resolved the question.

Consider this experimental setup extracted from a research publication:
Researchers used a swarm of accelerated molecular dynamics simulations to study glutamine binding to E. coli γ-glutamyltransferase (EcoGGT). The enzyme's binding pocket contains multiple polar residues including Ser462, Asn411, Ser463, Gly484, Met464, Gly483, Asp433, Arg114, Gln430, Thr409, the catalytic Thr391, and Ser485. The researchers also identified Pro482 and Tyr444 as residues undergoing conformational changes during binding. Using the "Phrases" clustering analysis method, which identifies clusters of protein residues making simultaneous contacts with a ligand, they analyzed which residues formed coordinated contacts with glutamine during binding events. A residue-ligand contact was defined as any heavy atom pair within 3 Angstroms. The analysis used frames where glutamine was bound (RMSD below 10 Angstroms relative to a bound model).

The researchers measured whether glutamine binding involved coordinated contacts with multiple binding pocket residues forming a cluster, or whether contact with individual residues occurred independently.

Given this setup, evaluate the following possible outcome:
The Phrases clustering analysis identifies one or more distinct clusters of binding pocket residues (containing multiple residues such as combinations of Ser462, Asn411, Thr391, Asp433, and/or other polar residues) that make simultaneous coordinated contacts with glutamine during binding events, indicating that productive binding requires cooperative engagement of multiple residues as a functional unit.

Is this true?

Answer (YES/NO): YES